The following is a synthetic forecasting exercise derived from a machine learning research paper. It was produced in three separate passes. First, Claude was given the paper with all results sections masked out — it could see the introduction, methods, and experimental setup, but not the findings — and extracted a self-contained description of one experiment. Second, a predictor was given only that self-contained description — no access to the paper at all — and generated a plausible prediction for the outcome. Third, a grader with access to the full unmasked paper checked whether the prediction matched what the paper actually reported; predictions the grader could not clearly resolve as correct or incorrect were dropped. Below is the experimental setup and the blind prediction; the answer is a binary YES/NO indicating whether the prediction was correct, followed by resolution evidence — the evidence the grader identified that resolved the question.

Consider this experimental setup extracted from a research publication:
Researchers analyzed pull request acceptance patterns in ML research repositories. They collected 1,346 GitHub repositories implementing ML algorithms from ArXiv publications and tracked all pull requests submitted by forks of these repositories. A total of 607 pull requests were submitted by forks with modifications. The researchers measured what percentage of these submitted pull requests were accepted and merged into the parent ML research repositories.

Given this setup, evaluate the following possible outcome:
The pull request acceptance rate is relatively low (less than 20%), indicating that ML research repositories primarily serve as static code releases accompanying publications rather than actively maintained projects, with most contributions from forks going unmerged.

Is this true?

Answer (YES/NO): NO